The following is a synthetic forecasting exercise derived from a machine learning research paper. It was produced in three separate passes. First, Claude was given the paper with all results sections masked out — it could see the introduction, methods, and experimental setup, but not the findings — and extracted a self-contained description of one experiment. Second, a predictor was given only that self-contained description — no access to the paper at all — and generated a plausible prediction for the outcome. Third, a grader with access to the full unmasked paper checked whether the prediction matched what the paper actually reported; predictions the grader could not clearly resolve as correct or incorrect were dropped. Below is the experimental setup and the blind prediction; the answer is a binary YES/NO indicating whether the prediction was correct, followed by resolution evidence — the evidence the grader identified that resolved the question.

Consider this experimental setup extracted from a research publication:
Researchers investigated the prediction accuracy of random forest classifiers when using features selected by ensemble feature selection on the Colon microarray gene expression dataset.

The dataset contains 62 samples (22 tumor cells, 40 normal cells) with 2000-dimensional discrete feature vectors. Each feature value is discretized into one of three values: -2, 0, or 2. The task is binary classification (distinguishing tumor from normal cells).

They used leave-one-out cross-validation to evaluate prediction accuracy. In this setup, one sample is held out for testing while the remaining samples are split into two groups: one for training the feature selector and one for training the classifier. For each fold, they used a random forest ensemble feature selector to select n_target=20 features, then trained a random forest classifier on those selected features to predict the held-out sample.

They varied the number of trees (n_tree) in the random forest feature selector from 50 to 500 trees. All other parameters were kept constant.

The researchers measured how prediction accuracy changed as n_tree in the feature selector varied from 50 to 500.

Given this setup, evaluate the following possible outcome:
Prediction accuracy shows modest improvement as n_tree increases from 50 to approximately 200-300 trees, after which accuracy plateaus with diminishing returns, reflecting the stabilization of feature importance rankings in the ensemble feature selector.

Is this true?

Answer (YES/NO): NO